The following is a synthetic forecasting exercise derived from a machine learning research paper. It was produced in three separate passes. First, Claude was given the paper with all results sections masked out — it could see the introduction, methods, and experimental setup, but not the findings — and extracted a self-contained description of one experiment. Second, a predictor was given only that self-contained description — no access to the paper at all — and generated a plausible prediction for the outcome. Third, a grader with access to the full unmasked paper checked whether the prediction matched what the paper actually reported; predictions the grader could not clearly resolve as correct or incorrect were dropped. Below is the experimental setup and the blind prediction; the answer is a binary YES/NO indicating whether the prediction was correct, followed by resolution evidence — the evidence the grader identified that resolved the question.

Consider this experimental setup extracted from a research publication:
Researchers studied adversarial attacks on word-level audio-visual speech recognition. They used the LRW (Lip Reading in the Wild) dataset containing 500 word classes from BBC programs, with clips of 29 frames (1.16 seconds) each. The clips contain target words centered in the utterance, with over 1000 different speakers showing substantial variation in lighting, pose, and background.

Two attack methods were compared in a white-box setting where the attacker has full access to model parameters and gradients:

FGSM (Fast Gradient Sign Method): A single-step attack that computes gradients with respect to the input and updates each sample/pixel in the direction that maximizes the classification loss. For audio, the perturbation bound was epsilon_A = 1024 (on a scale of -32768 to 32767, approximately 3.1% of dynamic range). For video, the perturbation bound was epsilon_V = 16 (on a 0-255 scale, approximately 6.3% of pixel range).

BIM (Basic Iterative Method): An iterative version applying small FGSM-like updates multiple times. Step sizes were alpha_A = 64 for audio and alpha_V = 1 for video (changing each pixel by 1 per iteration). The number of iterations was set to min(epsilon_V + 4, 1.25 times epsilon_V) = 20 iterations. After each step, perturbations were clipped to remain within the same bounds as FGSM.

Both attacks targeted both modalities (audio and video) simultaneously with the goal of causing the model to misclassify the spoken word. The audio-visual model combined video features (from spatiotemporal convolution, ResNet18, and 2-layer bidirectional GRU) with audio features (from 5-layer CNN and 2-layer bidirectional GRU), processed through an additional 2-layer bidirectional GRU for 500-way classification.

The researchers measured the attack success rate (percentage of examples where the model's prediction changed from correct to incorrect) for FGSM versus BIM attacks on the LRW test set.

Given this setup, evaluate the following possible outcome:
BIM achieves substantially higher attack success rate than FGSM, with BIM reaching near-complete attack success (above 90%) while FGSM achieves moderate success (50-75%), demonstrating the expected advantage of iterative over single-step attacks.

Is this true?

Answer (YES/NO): NO